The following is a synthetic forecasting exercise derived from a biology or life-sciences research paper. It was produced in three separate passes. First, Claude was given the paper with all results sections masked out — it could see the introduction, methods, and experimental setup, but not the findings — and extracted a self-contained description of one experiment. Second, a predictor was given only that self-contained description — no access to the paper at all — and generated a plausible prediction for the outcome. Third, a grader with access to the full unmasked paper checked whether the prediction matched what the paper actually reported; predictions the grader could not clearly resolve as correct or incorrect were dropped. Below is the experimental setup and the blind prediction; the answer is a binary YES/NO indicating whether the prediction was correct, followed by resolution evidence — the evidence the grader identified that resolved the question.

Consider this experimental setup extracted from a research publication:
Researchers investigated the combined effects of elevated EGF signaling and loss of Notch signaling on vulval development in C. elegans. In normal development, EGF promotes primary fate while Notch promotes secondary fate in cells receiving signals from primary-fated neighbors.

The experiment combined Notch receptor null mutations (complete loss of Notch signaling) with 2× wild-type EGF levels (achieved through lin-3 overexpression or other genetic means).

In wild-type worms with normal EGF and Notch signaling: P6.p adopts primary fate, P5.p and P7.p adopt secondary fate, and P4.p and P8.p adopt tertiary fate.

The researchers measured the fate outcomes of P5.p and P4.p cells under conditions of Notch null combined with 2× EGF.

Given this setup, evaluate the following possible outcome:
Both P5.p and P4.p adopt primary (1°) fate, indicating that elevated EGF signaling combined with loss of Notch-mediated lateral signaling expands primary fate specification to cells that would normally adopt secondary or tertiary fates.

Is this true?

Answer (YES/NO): NO